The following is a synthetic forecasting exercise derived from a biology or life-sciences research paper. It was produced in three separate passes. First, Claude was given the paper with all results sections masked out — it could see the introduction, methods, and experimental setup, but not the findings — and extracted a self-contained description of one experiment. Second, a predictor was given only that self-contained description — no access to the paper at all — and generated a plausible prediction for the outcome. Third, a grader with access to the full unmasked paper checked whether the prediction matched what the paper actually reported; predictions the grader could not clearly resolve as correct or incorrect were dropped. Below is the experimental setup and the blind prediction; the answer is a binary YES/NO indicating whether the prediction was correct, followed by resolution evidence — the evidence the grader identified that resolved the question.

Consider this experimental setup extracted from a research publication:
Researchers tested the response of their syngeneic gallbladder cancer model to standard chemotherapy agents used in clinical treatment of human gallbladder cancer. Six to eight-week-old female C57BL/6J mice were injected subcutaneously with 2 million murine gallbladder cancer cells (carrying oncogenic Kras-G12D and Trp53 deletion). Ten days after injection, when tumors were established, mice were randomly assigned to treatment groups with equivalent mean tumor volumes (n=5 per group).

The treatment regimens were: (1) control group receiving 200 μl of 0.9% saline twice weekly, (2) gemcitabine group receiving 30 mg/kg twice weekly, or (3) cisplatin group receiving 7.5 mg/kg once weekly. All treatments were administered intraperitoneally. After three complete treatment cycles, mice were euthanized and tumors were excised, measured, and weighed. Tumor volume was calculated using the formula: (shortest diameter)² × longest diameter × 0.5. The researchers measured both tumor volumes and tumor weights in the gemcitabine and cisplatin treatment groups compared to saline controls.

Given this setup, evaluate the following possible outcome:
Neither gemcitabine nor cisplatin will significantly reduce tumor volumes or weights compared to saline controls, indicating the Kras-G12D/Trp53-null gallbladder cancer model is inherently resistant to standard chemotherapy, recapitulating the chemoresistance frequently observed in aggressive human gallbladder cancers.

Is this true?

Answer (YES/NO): NO